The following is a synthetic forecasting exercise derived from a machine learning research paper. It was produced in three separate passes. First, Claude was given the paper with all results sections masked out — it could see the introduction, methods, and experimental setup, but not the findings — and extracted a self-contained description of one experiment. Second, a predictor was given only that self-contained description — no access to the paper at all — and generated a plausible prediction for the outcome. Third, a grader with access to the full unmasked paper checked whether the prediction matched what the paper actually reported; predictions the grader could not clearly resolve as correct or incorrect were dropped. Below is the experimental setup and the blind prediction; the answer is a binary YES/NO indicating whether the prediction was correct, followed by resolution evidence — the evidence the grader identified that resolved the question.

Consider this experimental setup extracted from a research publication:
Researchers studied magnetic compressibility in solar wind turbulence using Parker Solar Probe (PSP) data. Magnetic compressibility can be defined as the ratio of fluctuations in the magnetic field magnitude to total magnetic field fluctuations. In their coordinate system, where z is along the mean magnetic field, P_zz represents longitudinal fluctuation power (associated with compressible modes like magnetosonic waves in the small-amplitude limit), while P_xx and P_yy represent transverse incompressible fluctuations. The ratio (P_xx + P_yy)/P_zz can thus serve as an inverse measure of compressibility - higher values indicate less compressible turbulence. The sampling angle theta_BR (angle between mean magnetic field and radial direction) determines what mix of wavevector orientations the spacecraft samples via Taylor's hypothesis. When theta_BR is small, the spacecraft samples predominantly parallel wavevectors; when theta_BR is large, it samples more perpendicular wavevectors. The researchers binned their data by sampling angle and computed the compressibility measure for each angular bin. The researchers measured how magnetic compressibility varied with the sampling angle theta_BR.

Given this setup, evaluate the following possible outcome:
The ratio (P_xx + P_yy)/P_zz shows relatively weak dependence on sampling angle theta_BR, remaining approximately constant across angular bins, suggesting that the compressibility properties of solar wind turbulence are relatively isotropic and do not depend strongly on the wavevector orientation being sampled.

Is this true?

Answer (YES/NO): NO